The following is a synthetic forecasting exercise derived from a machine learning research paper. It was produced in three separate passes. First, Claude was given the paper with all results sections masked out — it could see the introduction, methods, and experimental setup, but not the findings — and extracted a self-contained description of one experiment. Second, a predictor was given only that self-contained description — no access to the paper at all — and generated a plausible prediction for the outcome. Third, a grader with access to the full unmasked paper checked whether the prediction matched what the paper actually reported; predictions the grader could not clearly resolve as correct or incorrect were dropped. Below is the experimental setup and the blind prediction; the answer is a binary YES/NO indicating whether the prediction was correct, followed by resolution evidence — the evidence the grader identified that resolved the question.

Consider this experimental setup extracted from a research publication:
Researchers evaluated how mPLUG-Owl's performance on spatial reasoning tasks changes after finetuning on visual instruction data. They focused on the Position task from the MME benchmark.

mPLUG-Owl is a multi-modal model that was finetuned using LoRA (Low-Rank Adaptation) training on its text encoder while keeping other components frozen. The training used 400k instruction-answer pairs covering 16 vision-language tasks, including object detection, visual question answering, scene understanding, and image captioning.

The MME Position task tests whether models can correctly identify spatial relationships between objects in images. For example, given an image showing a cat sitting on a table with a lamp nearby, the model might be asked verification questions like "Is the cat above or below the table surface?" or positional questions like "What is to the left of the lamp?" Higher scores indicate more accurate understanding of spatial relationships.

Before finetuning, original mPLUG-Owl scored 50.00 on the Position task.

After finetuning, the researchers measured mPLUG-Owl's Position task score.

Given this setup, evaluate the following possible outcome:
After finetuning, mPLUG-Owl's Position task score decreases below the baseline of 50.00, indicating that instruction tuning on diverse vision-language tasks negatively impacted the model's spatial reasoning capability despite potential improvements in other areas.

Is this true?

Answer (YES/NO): NO